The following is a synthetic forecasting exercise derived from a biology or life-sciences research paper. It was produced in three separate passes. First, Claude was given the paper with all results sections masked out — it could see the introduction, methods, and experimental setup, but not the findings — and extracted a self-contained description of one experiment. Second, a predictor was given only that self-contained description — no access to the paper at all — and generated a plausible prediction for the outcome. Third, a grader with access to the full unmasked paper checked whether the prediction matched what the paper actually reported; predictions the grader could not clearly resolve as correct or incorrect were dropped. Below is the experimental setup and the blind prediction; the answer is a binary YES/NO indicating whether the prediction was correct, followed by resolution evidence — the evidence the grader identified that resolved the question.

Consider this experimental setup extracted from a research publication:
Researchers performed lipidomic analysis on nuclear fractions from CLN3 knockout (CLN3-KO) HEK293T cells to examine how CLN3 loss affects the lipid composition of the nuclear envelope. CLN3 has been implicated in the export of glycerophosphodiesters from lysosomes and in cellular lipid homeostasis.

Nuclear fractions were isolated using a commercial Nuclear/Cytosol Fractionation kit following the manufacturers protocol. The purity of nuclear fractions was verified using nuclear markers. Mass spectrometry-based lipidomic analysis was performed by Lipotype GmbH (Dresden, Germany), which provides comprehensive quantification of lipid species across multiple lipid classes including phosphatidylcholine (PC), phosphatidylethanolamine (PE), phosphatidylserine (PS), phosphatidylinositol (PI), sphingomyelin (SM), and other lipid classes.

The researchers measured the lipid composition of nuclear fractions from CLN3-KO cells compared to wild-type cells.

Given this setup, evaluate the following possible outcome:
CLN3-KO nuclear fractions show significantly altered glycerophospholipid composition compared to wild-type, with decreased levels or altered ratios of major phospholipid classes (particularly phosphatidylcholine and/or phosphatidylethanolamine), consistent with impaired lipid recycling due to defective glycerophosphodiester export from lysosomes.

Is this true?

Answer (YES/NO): YES